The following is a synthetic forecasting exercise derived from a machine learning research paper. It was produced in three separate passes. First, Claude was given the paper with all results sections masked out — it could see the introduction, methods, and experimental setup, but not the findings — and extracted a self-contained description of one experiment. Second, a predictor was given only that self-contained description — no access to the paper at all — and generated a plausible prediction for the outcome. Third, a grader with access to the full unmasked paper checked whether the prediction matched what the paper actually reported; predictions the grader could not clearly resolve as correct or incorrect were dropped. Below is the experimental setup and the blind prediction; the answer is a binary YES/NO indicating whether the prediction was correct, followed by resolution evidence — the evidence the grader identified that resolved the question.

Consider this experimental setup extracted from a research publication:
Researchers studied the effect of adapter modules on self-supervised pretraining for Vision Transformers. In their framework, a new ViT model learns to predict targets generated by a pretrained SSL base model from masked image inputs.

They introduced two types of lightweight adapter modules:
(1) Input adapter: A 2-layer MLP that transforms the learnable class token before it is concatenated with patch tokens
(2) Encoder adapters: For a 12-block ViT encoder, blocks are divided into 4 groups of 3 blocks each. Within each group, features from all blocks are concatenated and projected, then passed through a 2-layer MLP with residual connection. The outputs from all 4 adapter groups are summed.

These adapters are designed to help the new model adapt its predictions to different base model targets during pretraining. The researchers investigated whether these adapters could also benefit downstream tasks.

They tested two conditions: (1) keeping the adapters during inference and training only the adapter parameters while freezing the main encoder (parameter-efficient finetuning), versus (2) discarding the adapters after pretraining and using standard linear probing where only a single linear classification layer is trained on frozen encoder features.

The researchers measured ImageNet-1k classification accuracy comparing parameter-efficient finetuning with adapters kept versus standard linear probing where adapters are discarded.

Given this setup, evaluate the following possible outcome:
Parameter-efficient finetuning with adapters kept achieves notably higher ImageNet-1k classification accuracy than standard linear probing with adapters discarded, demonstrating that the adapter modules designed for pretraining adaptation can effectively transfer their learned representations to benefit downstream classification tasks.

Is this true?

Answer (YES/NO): YES